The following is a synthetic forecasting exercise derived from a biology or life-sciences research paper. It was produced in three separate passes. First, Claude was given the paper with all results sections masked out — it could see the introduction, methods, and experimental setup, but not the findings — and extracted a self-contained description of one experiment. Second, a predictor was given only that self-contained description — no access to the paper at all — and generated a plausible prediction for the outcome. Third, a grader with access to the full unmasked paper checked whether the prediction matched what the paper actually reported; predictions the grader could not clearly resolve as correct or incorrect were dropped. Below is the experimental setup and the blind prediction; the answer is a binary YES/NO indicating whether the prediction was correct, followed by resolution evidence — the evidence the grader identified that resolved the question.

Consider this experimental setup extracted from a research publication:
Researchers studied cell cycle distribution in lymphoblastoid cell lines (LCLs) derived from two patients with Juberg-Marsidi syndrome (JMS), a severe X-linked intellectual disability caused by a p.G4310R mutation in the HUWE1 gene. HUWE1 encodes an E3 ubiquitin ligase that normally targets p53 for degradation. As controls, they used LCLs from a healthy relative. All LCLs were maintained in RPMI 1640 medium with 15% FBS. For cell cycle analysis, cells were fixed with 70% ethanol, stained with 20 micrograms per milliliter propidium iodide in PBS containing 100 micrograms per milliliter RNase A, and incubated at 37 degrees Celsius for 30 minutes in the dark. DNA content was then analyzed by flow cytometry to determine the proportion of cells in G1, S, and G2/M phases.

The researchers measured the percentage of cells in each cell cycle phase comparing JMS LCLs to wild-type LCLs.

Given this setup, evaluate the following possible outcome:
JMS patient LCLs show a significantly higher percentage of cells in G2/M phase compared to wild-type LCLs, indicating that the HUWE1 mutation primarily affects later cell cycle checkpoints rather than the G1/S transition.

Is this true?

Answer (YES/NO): NO